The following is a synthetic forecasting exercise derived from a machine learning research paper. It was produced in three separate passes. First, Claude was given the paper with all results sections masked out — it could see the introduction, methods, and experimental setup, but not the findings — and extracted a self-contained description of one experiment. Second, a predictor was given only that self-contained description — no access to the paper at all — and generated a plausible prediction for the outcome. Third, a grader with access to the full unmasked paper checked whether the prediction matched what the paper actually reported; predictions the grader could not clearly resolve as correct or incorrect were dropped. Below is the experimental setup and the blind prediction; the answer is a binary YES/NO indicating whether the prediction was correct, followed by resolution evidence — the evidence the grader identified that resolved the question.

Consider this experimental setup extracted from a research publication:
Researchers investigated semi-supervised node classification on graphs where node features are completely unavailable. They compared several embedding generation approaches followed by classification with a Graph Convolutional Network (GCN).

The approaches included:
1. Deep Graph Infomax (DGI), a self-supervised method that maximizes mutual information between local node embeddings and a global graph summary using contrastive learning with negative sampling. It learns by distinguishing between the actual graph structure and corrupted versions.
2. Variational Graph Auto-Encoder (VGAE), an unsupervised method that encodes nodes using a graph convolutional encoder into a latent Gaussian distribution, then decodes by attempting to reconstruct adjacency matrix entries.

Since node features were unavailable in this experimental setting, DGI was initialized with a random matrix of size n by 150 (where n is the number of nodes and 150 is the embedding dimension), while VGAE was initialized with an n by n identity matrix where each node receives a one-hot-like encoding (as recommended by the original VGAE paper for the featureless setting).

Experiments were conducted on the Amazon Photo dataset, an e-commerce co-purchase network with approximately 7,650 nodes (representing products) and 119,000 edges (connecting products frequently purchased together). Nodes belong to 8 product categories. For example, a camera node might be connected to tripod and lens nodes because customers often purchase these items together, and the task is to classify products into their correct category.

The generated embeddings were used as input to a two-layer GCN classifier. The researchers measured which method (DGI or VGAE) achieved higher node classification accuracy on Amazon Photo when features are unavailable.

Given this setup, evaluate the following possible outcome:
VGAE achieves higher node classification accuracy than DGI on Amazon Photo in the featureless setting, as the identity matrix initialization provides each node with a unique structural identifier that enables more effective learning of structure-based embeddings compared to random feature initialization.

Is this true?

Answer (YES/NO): YES